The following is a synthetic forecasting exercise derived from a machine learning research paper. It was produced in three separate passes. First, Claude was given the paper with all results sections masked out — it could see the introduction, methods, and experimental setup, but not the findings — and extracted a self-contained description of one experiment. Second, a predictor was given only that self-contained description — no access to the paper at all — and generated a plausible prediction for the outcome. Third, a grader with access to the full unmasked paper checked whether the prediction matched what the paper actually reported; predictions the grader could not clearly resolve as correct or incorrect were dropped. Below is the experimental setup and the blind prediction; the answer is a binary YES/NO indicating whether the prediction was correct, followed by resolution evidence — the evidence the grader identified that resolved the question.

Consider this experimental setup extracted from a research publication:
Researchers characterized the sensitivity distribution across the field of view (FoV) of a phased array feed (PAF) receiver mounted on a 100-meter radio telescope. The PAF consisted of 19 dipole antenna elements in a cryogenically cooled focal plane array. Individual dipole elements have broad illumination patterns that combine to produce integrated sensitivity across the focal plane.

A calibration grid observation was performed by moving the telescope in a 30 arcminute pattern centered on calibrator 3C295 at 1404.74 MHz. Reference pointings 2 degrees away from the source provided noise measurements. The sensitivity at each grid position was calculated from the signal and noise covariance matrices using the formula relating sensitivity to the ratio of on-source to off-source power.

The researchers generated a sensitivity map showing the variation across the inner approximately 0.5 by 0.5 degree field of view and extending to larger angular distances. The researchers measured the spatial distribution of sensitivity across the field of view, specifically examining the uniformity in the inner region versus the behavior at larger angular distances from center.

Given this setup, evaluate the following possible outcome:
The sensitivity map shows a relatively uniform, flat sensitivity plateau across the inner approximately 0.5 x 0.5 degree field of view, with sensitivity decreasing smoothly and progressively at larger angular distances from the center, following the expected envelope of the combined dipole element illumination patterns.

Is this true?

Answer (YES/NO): YES